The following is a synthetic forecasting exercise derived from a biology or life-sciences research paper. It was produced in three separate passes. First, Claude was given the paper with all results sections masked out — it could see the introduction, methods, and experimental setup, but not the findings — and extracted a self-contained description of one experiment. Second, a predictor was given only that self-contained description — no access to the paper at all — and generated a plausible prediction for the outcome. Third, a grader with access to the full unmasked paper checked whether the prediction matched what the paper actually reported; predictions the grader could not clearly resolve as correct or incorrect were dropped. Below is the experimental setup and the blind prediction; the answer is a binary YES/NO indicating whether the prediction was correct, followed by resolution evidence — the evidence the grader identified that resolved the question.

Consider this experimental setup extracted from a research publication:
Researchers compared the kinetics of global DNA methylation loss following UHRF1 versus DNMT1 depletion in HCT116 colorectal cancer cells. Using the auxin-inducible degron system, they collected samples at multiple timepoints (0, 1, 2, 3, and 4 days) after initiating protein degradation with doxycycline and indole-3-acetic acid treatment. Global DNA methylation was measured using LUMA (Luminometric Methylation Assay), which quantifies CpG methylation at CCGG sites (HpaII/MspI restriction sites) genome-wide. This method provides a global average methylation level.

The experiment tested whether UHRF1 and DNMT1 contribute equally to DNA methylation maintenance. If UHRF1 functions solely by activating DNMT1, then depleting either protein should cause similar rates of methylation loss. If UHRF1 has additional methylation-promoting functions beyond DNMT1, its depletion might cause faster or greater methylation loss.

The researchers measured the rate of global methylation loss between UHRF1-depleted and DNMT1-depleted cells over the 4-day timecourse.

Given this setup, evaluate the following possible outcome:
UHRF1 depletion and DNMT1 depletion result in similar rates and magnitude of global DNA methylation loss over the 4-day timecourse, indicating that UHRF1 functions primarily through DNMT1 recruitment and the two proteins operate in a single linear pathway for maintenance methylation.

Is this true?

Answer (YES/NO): NO